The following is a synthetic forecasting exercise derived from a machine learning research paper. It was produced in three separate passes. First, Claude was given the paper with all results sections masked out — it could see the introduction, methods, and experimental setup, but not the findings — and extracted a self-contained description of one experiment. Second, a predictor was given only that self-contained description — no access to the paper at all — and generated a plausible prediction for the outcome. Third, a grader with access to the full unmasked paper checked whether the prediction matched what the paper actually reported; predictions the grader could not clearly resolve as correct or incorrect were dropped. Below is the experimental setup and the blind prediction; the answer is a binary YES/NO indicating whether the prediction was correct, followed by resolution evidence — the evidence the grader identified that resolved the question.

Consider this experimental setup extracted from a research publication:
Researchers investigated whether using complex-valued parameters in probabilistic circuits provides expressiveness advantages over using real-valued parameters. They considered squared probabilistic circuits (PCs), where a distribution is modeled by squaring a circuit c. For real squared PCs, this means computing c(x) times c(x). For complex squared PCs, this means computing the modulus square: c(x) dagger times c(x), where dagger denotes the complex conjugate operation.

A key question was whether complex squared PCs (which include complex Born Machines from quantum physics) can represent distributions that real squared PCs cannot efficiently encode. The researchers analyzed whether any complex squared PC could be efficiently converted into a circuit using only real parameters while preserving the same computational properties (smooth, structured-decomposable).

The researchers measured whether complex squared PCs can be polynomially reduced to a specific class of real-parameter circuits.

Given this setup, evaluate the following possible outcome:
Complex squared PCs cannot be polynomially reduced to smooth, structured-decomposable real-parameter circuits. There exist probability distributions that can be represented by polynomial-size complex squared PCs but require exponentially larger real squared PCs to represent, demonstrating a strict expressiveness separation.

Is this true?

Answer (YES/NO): NO